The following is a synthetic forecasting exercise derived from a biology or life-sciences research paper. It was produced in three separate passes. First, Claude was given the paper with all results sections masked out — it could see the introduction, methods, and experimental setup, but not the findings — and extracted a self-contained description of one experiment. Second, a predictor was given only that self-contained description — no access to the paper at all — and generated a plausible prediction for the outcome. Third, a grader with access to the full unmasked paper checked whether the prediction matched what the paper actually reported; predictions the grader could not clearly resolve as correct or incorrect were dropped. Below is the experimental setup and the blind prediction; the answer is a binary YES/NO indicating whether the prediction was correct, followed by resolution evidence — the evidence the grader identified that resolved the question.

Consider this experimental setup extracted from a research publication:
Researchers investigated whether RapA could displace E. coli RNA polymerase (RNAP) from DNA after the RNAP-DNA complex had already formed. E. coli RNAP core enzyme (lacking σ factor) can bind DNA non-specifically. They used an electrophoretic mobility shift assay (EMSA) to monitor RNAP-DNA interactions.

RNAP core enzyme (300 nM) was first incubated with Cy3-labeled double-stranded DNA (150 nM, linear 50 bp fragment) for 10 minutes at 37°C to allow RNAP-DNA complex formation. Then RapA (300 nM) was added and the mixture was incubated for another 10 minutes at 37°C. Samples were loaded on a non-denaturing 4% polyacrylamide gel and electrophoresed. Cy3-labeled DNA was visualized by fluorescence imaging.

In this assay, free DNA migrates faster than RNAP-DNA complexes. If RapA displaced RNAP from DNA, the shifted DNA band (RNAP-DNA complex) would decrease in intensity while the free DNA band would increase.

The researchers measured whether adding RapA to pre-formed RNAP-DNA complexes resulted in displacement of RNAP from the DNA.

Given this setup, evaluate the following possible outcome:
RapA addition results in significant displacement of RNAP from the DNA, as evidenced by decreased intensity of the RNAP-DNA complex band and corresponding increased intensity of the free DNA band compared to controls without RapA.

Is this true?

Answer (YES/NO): NO